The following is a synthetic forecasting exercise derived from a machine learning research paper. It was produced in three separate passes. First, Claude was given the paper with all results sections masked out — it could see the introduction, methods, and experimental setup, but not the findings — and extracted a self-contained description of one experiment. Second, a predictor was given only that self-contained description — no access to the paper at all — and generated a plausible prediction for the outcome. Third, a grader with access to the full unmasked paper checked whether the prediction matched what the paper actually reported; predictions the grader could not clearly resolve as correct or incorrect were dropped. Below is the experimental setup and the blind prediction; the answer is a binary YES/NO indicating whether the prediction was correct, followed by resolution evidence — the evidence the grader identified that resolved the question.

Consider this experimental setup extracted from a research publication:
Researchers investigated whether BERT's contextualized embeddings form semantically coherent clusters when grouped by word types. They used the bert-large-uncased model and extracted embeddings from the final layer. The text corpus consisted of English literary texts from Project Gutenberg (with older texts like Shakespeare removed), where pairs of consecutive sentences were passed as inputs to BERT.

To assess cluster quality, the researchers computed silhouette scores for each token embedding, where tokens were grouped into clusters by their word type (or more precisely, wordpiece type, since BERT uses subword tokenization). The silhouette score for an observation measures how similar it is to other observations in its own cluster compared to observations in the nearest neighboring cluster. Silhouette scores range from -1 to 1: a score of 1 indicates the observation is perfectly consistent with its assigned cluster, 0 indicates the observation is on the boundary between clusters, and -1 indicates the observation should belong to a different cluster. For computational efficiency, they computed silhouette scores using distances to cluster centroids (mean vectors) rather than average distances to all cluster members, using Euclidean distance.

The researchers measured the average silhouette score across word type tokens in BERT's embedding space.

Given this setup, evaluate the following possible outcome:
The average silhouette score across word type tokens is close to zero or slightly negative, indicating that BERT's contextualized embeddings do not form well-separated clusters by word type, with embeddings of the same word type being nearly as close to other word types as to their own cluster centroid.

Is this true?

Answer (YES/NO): YES